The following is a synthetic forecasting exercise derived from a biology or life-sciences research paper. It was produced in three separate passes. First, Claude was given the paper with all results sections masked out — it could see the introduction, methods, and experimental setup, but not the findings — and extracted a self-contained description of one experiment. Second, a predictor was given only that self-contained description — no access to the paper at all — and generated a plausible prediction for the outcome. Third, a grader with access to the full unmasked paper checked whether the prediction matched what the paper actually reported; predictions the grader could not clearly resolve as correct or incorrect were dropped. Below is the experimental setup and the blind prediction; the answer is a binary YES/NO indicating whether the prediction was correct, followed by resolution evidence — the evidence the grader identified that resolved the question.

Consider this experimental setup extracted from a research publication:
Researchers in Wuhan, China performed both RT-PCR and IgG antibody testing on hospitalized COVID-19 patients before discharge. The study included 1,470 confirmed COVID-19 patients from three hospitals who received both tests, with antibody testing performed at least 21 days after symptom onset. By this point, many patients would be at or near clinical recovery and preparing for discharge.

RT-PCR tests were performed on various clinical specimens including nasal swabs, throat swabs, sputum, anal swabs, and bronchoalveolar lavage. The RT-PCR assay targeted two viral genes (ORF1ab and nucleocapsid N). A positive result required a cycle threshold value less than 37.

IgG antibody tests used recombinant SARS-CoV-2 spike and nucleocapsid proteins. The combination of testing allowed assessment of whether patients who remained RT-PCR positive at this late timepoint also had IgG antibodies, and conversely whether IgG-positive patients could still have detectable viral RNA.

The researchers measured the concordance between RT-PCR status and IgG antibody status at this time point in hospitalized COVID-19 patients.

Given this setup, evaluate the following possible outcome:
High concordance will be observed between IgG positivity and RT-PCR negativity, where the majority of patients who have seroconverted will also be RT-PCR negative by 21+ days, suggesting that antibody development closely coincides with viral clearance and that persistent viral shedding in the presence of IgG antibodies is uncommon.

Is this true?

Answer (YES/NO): YES